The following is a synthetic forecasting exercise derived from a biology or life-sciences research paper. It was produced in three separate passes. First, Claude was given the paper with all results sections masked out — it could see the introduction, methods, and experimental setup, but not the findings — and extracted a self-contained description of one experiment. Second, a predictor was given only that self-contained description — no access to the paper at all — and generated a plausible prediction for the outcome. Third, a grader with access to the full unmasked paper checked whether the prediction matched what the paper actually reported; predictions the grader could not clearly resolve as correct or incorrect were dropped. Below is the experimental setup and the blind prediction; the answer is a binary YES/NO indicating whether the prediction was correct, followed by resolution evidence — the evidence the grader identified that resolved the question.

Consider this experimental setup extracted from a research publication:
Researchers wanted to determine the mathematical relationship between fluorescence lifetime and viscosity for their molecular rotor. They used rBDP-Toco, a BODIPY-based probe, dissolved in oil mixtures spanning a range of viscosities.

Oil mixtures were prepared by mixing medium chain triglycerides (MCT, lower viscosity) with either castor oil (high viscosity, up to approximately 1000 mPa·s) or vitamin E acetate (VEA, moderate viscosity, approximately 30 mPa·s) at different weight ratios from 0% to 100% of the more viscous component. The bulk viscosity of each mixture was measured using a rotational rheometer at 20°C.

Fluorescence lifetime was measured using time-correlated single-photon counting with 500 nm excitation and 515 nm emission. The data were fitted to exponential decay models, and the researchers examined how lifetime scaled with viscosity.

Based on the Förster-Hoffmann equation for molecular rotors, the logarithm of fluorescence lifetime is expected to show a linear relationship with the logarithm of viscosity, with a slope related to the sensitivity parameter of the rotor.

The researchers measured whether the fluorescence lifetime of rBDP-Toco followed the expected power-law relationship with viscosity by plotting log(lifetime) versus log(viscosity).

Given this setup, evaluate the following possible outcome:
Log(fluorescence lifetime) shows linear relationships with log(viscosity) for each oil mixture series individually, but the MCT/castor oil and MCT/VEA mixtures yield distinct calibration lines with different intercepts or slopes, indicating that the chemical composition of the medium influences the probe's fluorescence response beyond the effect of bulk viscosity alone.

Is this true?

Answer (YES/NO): NO